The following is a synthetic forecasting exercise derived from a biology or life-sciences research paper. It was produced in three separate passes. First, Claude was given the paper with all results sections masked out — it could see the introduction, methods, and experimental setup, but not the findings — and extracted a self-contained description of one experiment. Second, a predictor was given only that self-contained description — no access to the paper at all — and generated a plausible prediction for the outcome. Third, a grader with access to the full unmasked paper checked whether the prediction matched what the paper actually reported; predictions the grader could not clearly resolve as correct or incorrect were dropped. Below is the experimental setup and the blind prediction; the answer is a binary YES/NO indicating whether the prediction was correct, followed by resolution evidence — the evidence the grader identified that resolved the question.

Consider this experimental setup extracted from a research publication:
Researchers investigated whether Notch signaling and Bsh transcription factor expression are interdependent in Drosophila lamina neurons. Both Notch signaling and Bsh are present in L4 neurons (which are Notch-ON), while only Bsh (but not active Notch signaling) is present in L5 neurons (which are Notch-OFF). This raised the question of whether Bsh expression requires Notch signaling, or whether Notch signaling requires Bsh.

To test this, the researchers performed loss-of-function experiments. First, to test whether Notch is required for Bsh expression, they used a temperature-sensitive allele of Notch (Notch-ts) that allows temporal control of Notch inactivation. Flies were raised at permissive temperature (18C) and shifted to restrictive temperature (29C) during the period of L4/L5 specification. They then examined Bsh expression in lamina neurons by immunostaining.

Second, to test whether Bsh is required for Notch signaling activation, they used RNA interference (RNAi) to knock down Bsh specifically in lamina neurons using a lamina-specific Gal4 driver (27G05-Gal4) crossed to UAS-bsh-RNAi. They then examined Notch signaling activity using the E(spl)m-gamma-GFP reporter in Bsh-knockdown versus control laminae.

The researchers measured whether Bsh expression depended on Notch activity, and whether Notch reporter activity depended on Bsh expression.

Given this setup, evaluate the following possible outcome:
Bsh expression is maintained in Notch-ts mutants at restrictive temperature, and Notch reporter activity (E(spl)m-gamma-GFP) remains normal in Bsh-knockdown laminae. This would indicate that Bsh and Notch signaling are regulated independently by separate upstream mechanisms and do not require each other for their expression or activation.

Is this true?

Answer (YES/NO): YES